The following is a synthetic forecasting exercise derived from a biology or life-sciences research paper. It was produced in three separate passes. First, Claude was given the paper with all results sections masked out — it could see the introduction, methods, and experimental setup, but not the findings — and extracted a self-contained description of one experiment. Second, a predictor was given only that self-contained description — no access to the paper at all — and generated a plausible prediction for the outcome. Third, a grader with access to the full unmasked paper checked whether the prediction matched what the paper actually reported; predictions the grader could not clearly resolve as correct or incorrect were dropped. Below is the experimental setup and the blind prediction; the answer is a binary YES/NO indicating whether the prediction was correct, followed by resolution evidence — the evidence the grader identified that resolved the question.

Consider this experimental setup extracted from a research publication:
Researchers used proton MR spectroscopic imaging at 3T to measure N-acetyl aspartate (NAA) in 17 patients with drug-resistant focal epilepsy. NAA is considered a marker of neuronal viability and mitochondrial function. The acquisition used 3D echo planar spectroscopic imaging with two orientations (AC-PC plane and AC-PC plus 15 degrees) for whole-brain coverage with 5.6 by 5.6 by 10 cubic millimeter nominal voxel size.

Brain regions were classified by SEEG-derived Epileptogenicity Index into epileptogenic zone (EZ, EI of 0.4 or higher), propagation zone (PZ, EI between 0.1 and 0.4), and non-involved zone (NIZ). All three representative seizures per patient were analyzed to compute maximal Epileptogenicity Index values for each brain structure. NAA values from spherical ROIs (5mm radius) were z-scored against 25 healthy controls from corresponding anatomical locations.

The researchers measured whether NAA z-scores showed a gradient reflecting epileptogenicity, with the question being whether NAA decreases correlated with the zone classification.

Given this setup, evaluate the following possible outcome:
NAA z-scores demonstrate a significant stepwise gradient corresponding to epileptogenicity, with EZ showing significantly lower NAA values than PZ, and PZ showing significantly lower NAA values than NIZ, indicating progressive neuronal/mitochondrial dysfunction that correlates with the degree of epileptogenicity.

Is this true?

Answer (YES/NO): NO